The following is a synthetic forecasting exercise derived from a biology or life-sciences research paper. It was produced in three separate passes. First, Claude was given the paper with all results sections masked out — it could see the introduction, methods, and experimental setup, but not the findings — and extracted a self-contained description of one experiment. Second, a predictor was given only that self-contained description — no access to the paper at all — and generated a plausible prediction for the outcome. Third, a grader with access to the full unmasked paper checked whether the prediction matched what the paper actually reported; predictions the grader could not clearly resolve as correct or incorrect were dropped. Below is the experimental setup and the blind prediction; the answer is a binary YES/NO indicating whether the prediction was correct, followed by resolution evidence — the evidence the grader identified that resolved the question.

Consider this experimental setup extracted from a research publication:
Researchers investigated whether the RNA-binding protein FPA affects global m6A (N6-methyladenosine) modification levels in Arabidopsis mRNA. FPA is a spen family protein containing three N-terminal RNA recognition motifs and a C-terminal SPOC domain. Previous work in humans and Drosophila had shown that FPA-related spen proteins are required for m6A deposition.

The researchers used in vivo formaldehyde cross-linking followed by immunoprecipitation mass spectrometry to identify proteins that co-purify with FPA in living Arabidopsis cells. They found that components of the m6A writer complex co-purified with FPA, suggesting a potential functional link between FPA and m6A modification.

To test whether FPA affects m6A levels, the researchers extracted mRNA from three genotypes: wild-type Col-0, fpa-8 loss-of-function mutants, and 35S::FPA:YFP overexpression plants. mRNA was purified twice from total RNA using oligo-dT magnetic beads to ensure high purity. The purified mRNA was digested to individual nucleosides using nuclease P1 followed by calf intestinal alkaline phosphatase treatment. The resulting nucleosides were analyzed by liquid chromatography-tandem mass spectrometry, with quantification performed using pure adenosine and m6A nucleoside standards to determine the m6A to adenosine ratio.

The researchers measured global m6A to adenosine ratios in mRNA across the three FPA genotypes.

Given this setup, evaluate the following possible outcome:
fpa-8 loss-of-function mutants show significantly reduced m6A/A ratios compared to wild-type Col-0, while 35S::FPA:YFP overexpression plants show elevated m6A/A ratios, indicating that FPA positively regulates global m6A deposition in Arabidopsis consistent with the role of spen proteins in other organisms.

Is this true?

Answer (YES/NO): NO